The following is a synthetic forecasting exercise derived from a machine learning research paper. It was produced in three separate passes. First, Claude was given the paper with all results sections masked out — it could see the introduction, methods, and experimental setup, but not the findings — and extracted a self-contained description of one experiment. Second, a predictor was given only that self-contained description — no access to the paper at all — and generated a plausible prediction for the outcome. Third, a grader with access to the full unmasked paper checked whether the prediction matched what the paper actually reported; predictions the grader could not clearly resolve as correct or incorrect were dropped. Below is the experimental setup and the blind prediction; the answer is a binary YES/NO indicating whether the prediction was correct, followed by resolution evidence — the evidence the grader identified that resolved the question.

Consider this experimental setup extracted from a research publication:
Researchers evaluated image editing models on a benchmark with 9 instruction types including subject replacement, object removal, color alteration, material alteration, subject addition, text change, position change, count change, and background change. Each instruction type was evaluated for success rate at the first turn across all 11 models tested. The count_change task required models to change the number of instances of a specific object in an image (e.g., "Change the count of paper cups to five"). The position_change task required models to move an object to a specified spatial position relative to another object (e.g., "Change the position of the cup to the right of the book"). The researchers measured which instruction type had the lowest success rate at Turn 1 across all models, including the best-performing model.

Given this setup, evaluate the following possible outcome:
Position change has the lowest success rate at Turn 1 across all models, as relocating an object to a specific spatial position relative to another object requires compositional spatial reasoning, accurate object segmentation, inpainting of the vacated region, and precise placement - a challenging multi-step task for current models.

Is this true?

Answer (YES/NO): NO